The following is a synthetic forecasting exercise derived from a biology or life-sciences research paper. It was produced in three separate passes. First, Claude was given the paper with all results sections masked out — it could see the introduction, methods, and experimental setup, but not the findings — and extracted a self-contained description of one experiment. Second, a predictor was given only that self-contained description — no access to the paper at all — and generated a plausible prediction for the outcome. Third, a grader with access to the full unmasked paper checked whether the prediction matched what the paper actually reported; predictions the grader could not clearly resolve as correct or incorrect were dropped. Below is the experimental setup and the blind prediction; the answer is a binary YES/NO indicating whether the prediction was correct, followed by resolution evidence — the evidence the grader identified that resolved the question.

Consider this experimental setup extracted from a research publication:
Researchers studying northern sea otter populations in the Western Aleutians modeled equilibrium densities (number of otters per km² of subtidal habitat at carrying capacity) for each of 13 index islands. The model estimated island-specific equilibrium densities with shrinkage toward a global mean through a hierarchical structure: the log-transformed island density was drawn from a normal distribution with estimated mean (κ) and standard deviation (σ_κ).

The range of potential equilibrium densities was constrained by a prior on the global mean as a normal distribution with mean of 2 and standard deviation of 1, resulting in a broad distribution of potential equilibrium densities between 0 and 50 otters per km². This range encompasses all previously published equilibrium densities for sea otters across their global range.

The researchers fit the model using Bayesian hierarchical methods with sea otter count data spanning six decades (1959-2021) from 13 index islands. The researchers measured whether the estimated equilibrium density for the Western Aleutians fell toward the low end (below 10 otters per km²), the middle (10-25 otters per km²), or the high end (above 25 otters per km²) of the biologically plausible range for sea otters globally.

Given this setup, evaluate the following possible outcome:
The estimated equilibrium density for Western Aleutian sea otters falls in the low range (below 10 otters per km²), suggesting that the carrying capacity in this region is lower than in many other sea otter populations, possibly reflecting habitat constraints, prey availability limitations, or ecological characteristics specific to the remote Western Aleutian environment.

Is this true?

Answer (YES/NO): NO